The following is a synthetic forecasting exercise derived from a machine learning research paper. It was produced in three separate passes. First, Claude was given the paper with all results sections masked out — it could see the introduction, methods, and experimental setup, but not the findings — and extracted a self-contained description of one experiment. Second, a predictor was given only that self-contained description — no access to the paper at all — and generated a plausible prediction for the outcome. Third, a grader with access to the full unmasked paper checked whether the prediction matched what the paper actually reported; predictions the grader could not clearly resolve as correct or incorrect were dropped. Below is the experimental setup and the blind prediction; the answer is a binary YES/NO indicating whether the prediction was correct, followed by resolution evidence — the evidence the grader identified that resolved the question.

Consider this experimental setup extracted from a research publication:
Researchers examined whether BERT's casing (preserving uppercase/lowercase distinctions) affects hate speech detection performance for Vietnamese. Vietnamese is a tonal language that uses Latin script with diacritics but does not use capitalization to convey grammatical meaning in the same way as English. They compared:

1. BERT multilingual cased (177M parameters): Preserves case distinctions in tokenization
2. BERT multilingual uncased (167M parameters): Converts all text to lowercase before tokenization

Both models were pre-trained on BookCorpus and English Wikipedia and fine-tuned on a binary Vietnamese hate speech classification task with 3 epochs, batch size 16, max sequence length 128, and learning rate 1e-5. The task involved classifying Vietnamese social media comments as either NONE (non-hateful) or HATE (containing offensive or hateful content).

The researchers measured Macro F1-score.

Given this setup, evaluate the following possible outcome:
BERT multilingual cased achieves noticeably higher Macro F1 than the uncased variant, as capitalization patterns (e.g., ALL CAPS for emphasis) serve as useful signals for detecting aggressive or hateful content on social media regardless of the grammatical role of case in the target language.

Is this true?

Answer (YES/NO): YES